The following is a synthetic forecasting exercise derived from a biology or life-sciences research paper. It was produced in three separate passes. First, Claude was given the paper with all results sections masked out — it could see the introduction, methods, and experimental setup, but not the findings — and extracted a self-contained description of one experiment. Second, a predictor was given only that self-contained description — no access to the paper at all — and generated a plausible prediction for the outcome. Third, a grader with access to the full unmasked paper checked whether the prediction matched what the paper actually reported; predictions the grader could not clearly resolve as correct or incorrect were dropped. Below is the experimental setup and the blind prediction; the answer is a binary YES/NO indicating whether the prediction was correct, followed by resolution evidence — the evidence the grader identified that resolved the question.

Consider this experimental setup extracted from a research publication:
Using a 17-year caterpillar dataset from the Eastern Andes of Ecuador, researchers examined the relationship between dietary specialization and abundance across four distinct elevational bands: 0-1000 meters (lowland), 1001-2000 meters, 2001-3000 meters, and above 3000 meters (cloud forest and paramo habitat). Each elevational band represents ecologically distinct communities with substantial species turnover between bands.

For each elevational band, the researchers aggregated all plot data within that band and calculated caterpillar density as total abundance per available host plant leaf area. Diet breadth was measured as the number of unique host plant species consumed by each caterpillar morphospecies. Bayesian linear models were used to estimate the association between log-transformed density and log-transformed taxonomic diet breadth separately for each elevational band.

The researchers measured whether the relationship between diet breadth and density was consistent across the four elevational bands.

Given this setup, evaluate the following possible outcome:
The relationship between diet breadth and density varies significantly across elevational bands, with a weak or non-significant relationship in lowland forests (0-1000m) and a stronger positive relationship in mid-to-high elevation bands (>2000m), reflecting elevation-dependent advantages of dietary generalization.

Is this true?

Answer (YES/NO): NO